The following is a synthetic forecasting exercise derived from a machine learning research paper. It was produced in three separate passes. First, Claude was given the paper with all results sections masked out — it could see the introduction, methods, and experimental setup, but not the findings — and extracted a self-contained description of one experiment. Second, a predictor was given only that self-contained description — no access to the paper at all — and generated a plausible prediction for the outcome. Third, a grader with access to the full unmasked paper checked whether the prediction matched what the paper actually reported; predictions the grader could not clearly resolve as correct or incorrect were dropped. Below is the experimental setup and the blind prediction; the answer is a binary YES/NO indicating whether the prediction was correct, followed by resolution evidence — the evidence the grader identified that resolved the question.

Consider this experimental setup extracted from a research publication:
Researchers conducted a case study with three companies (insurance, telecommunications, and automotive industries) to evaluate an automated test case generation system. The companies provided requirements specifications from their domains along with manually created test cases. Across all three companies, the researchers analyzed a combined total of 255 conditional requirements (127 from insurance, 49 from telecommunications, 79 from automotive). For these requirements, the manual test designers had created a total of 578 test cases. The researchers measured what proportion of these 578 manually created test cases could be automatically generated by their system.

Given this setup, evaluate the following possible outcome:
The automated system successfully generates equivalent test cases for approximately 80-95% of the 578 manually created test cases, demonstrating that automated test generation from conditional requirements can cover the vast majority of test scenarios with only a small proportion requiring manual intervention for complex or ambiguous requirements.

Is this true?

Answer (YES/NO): NO